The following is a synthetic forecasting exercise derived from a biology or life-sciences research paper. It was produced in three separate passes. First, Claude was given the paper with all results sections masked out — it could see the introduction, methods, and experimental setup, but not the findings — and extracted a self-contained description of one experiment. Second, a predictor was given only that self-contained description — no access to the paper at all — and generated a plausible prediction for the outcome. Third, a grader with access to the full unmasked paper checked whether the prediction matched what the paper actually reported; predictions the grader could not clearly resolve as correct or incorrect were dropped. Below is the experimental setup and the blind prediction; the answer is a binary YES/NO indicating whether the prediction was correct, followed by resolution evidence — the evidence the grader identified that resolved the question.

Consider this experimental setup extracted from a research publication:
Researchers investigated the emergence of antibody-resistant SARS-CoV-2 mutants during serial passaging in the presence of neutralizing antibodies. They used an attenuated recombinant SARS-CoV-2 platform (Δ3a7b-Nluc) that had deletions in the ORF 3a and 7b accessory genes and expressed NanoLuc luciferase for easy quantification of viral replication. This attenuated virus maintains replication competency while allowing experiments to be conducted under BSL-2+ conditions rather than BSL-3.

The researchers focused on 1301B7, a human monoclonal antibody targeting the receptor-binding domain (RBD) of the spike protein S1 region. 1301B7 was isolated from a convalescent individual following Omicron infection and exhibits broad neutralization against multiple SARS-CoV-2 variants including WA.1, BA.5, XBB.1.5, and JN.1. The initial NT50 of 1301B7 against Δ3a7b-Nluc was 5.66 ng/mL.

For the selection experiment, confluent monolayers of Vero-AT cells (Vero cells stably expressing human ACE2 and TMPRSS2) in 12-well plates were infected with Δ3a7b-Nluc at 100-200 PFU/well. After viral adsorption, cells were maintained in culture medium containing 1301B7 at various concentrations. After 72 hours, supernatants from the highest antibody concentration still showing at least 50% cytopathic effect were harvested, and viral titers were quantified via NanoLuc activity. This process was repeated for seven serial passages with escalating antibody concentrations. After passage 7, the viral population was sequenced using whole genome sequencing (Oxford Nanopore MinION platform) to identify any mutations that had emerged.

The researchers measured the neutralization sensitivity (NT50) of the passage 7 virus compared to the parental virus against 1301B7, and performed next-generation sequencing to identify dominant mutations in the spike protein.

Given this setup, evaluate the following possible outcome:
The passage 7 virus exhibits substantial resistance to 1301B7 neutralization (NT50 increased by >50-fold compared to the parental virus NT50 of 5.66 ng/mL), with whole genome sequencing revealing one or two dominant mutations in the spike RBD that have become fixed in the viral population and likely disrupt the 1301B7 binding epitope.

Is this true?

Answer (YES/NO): NO